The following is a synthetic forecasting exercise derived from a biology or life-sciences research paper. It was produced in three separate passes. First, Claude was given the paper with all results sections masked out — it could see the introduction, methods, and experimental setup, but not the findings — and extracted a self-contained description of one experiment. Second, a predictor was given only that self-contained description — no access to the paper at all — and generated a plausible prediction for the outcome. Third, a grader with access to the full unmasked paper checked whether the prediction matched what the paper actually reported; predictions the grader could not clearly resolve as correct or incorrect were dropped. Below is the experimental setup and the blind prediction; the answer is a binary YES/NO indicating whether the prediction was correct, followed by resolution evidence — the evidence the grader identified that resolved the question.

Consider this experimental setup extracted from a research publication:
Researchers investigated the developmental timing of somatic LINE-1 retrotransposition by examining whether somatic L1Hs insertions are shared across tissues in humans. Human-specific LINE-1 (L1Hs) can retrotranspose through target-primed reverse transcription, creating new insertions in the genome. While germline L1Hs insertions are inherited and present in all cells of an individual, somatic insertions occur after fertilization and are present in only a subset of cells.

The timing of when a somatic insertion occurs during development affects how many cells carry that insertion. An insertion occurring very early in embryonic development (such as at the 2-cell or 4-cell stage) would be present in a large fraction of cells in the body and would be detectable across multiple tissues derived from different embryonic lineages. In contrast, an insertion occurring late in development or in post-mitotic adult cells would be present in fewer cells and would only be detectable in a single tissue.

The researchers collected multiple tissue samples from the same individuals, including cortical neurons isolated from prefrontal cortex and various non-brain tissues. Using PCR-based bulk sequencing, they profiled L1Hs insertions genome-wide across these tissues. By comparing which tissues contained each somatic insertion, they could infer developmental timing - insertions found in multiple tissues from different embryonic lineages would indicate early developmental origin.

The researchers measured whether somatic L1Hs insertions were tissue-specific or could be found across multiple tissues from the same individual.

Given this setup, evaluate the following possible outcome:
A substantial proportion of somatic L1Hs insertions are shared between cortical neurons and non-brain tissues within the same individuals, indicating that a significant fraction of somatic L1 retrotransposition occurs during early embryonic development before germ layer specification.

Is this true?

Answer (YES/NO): NO